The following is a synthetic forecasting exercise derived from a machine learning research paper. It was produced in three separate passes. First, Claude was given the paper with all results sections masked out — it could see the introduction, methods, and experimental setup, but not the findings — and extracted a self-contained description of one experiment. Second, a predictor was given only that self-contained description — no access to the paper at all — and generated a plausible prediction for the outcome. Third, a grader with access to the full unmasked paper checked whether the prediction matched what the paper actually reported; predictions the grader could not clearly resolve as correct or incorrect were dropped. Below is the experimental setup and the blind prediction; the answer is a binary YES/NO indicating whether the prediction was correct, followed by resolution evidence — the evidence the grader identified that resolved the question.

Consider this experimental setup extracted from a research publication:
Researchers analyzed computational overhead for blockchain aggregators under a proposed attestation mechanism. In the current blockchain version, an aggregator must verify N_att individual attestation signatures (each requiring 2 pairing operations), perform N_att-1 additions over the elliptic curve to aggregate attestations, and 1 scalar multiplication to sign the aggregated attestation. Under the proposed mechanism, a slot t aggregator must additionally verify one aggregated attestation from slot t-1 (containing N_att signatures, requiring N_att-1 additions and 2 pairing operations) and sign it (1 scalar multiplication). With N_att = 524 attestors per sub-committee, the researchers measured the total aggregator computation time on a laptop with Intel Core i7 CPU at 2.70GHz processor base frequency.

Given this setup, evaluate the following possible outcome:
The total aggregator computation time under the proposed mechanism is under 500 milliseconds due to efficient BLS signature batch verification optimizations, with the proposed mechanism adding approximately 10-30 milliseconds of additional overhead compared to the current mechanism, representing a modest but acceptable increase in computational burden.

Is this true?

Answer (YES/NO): NO